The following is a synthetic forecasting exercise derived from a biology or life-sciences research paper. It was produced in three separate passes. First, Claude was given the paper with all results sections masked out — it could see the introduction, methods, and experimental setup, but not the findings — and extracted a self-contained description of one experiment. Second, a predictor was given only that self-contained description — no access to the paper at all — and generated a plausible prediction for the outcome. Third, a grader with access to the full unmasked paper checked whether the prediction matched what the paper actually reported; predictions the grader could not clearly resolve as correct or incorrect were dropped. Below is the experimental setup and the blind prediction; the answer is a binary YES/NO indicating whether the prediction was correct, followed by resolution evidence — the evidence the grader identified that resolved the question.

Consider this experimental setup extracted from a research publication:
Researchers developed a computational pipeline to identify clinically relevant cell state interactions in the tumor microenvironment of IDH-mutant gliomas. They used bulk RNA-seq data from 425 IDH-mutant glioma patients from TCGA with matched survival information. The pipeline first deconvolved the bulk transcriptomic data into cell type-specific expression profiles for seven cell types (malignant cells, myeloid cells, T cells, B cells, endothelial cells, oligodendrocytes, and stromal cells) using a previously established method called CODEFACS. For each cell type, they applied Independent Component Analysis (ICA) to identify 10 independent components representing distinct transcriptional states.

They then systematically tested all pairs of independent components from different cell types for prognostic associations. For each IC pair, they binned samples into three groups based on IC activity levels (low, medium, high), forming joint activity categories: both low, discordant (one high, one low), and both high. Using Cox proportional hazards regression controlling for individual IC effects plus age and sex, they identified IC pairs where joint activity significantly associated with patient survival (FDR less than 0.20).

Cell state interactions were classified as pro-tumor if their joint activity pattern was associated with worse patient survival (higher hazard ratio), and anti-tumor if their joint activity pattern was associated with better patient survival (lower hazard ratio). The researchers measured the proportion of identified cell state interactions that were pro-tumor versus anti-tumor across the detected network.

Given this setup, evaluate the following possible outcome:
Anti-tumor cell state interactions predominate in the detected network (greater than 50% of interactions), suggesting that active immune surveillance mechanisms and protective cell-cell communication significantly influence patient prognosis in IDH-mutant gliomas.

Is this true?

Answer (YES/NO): NO